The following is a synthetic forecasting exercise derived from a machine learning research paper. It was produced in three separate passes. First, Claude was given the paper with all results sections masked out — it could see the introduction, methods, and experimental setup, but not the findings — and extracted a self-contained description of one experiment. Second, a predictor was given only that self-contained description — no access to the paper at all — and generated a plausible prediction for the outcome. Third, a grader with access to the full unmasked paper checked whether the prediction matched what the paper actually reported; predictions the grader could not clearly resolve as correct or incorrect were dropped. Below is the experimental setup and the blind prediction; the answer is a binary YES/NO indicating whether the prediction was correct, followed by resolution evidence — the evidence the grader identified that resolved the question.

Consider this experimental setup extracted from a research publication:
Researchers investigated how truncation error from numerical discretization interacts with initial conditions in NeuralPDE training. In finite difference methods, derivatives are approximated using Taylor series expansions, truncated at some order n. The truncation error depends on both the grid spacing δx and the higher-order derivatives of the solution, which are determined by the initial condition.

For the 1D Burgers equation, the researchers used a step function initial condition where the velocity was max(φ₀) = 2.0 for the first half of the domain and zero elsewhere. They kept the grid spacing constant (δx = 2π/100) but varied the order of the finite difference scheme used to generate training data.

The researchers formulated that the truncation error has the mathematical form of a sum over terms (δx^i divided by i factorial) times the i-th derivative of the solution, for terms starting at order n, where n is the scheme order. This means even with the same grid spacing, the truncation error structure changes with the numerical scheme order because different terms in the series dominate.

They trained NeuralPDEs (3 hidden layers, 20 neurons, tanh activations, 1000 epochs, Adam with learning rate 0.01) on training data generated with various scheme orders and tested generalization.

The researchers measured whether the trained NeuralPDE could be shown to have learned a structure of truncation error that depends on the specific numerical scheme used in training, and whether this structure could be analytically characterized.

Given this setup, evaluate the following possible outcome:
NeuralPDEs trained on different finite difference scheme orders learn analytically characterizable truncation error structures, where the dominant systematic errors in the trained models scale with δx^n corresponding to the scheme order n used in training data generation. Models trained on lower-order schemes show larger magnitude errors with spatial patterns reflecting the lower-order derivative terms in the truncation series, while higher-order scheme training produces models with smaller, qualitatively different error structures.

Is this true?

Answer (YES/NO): NO